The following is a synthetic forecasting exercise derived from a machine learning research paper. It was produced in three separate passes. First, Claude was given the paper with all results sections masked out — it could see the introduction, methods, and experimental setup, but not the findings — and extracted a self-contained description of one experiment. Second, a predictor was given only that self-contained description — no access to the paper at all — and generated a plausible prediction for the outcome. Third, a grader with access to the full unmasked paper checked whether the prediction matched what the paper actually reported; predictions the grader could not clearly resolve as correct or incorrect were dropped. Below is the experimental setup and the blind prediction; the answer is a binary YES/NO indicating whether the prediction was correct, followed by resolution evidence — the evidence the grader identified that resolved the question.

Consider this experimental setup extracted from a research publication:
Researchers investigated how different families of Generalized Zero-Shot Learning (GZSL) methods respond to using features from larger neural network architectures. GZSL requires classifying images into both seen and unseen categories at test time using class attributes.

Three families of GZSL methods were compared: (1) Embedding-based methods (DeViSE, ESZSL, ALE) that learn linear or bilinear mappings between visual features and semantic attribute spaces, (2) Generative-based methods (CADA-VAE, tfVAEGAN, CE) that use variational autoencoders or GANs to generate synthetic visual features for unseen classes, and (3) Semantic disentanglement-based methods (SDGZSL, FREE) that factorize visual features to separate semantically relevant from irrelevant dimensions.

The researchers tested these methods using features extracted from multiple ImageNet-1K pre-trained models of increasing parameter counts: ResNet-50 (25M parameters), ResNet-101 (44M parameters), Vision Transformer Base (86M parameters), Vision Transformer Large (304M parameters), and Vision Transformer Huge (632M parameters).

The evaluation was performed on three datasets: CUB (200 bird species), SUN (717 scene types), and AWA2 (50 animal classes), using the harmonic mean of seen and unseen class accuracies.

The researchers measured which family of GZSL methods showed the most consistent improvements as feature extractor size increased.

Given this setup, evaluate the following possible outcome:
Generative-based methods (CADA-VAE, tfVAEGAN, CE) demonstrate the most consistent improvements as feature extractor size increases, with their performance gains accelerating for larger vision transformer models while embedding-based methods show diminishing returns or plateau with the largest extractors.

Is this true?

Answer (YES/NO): YES